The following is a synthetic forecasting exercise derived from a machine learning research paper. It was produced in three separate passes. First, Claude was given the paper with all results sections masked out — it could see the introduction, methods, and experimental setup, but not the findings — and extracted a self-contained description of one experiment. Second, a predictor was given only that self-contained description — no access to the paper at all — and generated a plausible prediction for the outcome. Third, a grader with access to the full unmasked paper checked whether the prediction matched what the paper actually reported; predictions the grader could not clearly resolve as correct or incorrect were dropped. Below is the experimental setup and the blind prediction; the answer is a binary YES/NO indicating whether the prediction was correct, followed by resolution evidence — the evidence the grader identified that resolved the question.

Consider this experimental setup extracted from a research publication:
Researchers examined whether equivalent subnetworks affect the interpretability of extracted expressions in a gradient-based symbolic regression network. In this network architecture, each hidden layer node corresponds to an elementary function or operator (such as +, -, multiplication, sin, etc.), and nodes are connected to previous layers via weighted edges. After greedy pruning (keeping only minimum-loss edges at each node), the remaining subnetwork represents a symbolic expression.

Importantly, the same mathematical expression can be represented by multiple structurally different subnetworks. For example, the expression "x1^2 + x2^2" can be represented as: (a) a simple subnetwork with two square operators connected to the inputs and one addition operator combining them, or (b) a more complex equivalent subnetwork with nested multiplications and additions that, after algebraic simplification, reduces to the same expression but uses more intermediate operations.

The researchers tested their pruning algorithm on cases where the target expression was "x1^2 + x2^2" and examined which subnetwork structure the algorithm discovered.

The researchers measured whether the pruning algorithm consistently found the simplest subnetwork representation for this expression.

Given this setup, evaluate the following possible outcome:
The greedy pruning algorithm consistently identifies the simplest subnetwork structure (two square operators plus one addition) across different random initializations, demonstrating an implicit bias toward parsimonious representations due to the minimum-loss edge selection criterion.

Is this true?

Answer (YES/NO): NO